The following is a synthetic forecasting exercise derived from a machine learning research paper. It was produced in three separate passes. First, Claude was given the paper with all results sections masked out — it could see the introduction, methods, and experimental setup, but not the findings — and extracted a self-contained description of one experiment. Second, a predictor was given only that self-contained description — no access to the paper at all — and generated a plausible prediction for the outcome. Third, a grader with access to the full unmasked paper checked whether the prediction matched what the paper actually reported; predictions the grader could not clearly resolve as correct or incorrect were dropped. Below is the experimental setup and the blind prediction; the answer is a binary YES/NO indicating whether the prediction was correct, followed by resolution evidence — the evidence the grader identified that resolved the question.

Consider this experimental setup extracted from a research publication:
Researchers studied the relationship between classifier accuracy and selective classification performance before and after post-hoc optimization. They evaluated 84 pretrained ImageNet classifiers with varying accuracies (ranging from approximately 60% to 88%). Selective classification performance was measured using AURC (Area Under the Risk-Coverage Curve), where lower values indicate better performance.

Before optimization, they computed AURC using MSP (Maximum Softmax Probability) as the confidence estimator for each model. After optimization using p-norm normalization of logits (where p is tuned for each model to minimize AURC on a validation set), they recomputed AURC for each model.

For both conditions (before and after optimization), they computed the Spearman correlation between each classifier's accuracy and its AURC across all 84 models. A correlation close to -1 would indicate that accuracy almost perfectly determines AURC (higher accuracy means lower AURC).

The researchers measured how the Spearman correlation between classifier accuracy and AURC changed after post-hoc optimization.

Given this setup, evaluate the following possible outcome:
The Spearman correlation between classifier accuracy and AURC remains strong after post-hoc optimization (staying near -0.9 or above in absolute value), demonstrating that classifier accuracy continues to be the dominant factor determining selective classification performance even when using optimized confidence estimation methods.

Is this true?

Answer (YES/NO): YES